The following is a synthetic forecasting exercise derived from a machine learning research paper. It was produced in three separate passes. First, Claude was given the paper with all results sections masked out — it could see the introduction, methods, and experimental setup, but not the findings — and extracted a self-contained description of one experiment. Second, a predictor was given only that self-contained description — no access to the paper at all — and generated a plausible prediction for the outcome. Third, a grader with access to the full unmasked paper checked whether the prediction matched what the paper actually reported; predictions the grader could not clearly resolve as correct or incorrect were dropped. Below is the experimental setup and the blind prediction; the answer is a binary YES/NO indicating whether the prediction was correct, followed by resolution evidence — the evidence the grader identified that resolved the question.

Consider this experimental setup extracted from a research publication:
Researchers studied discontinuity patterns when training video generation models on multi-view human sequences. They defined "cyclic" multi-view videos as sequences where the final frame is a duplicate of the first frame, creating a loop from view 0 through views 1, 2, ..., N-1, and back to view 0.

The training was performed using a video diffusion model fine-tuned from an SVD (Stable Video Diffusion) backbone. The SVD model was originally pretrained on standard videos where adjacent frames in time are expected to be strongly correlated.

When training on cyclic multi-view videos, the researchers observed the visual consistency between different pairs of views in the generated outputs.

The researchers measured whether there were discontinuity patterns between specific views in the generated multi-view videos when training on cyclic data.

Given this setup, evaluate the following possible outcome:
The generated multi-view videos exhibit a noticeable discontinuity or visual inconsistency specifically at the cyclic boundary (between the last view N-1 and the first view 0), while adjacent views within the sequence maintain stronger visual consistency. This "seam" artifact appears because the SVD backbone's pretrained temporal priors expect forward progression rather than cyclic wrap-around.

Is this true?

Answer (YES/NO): NO